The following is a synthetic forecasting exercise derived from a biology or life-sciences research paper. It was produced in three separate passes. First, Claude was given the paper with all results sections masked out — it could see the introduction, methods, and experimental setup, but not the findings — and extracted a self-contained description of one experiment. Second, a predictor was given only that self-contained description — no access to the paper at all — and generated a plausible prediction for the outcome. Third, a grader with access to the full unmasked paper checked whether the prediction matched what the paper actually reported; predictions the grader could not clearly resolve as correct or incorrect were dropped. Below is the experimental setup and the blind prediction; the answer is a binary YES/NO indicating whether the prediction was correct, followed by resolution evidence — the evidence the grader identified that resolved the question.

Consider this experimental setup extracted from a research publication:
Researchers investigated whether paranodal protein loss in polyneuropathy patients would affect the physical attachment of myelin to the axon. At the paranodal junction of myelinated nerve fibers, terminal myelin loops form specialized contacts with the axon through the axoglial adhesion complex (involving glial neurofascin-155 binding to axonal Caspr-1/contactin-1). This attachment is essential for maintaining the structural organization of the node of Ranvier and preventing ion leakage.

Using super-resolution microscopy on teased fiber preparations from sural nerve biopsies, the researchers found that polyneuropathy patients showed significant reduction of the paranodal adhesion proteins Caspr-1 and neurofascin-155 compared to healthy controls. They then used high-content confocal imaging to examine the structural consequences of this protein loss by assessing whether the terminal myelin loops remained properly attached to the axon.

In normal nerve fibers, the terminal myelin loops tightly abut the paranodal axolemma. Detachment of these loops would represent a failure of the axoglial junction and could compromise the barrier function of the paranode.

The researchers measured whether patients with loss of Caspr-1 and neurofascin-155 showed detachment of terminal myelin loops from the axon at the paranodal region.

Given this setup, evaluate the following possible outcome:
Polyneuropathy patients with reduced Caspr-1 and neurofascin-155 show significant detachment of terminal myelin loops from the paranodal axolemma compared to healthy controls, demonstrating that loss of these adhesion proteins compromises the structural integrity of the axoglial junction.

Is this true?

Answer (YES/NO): NO